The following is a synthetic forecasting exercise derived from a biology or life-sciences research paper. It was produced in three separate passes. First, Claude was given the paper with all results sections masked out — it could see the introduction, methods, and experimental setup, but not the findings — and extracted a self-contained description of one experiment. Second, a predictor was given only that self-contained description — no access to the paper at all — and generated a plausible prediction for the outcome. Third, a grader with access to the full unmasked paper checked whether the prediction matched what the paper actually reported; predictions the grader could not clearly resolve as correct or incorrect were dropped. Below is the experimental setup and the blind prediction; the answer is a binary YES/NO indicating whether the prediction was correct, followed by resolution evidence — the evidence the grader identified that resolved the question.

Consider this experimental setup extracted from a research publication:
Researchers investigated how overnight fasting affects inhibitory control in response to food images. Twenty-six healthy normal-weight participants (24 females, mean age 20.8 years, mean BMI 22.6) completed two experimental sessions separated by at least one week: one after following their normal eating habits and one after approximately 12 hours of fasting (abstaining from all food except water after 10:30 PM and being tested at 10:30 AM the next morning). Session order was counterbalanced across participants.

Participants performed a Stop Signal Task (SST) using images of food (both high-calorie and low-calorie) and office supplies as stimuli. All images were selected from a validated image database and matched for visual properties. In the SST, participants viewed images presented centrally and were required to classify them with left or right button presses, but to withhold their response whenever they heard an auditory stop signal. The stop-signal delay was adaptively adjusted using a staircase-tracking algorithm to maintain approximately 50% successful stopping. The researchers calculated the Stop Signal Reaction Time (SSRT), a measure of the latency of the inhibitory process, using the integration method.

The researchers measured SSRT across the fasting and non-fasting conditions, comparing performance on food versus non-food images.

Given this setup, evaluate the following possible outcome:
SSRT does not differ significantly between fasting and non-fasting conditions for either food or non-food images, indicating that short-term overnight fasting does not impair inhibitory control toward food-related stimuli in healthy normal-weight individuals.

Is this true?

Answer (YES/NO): YES